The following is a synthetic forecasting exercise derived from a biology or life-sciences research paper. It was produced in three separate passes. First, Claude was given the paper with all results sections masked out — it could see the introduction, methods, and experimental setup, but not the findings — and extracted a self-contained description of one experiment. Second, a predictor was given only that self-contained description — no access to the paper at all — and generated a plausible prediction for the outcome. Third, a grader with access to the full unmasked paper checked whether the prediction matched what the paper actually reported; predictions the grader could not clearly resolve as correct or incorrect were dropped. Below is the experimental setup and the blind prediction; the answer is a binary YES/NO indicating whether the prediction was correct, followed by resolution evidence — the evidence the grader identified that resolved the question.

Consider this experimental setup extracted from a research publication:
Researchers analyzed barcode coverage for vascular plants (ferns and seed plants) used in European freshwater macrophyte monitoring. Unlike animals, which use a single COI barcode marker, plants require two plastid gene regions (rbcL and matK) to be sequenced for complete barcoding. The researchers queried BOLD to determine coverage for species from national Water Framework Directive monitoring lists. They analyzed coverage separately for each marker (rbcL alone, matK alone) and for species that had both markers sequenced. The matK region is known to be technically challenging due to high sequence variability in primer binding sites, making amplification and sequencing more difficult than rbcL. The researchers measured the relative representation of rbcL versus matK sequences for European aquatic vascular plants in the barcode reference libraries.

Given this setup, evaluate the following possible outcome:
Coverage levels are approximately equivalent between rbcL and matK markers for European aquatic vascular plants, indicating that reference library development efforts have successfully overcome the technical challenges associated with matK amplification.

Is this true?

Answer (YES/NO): NO